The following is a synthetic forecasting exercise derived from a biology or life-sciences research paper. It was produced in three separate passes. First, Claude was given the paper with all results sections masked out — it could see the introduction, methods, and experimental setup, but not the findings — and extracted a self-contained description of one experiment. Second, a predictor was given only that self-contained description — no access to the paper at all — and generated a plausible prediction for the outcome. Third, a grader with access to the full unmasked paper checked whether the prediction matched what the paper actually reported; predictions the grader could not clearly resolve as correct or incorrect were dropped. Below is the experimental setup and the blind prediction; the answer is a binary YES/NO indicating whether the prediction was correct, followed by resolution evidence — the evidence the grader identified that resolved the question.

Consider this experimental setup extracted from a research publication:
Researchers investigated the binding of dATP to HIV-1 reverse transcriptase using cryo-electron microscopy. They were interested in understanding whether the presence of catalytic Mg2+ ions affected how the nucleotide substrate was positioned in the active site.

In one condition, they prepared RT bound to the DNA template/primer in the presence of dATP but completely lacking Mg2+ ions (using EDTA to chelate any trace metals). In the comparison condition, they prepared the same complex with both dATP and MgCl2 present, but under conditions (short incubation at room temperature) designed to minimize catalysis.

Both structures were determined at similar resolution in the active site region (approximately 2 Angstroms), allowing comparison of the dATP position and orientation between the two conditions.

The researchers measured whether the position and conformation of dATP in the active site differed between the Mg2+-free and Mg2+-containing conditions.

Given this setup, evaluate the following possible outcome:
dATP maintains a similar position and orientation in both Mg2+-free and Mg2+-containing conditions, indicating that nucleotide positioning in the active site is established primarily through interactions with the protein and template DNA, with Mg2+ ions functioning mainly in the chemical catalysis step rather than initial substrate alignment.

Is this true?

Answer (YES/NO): YES